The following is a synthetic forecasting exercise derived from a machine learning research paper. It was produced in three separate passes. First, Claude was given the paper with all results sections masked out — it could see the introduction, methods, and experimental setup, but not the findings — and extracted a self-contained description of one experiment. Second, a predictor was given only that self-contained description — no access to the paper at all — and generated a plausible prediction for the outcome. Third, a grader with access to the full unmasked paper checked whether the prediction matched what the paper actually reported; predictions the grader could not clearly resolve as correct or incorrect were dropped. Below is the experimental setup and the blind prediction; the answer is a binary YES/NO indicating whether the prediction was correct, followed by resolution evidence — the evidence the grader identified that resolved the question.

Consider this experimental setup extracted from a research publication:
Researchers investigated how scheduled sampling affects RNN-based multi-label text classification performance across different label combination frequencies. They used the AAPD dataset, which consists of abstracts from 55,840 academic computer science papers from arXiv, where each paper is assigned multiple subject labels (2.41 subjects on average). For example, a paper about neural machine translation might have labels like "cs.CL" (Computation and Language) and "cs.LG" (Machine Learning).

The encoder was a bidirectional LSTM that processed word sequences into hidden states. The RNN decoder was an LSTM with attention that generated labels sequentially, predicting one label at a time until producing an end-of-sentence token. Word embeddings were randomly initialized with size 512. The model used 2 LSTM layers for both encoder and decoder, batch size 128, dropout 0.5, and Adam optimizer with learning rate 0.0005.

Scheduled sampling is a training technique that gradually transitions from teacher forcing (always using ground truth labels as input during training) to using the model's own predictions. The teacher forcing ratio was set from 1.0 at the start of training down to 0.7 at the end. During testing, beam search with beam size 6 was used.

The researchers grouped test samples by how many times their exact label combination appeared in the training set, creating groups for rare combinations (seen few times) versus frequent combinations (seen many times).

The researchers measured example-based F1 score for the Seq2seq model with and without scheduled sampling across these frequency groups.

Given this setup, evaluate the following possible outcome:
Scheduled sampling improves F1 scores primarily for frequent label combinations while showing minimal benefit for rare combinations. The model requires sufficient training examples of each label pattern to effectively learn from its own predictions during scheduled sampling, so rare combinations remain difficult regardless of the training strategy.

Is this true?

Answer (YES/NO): NO